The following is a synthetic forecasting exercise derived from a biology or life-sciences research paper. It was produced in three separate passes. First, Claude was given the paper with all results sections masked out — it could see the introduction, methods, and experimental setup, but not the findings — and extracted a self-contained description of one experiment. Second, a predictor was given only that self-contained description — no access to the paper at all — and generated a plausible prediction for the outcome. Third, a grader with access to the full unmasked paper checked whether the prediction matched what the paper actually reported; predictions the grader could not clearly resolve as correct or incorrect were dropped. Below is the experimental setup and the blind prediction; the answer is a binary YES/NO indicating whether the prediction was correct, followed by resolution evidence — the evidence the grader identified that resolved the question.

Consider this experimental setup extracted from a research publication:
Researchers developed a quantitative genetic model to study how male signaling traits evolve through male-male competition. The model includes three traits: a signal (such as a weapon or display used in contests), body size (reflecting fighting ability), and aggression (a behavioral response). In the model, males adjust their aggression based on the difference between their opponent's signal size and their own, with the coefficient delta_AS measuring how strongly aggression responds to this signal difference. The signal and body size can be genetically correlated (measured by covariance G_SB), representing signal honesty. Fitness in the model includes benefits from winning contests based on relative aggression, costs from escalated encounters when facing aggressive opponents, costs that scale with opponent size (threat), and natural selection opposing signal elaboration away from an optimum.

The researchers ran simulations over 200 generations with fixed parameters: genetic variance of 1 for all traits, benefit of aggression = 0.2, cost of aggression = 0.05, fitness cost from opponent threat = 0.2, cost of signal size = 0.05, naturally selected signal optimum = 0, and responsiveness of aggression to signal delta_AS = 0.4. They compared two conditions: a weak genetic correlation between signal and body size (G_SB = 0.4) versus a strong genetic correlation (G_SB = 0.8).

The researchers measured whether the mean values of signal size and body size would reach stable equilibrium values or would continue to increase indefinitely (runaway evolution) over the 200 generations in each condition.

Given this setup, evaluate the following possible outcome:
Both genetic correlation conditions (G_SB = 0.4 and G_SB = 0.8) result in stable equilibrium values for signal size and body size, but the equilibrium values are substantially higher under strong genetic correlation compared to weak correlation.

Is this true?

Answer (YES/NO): NO